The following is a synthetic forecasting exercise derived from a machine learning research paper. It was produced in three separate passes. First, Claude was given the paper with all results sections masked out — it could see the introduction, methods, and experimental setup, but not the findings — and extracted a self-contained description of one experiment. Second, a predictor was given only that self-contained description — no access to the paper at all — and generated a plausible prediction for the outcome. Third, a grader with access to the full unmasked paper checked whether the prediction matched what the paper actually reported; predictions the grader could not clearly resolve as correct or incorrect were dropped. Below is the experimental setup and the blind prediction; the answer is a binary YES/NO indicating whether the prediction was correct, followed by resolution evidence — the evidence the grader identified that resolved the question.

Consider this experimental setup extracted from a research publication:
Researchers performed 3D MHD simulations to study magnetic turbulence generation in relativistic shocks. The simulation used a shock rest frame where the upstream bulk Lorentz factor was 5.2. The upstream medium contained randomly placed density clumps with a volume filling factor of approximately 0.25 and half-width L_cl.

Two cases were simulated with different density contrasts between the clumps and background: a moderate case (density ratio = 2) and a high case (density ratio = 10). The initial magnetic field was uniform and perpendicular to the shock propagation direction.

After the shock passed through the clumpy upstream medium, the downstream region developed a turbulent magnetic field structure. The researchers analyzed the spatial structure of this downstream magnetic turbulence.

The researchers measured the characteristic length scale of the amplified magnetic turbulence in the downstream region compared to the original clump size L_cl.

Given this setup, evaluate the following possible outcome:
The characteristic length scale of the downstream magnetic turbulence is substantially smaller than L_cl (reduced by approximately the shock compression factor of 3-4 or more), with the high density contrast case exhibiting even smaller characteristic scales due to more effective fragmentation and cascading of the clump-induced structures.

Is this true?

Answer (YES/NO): NO